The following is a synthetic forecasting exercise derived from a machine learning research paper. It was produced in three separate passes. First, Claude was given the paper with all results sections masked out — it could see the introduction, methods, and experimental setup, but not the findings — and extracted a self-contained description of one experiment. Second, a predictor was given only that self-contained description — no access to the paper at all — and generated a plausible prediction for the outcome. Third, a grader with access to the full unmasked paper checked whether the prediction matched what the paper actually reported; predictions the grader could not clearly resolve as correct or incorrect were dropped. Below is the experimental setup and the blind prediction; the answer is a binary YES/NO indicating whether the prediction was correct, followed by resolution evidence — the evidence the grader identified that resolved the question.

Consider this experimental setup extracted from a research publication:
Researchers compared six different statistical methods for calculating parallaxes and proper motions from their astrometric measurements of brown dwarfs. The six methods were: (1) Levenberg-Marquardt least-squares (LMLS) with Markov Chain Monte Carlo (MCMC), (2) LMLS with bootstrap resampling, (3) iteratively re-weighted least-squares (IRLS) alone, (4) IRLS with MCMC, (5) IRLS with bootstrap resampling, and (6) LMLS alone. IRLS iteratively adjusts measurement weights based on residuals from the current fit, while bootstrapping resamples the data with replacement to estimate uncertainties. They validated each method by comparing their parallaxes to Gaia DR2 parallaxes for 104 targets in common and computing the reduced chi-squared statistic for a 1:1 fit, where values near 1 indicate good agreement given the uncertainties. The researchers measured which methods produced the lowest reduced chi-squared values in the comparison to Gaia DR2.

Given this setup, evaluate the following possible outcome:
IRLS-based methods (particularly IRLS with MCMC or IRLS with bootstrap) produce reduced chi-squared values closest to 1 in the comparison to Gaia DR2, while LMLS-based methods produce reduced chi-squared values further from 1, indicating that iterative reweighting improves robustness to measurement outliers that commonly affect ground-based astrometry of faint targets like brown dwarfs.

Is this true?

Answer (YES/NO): NO